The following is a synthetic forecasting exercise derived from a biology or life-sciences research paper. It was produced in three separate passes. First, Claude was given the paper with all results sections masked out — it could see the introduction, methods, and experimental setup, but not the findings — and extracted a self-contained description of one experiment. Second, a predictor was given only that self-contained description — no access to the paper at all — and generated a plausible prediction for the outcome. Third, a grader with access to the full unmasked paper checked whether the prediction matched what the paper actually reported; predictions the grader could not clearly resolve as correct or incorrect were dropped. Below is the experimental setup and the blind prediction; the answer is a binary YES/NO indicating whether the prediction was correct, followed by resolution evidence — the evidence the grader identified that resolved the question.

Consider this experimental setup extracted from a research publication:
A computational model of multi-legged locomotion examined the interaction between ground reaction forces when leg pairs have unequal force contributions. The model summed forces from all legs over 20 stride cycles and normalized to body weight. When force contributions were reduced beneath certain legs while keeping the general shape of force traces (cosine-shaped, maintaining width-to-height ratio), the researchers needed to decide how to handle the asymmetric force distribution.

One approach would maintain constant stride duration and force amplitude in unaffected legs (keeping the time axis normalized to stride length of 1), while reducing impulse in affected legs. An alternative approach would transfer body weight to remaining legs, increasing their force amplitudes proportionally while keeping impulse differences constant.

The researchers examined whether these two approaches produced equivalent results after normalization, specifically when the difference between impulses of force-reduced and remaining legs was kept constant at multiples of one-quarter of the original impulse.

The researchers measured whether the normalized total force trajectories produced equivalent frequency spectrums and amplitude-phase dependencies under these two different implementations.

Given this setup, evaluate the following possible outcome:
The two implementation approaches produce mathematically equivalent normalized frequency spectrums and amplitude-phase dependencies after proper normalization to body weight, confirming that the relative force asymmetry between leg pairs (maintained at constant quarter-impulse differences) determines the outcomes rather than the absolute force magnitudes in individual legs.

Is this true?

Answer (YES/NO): YES